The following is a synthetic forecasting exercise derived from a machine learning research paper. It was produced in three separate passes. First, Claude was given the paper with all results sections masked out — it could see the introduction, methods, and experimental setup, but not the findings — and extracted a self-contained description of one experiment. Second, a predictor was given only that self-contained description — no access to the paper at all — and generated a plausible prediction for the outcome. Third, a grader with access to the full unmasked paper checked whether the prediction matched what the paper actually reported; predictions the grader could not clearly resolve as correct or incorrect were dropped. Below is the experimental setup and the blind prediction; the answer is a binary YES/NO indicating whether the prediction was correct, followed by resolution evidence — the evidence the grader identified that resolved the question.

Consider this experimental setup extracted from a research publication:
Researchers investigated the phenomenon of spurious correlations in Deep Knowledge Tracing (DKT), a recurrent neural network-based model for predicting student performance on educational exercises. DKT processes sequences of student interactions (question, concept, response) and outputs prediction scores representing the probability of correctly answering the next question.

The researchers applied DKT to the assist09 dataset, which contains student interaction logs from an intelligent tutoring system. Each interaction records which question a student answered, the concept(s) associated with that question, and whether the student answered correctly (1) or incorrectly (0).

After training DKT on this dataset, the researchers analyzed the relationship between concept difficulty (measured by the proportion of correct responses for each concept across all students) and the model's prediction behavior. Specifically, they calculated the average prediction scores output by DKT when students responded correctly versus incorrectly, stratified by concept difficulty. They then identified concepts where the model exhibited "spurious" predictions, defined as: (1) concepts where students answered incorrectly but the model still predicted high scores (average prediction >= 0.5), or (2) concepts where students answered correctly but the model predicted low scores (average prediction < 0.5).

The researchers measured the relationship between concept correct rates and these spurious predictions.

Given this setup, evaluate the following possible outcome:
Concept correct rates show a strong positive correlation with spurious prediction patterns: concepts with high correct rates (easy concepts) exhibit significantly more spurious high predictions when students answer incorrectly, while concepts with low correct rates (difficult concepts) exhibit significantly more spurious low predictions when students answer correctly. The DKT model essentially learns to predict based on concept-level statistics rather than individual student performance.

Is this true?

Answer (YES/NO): YES